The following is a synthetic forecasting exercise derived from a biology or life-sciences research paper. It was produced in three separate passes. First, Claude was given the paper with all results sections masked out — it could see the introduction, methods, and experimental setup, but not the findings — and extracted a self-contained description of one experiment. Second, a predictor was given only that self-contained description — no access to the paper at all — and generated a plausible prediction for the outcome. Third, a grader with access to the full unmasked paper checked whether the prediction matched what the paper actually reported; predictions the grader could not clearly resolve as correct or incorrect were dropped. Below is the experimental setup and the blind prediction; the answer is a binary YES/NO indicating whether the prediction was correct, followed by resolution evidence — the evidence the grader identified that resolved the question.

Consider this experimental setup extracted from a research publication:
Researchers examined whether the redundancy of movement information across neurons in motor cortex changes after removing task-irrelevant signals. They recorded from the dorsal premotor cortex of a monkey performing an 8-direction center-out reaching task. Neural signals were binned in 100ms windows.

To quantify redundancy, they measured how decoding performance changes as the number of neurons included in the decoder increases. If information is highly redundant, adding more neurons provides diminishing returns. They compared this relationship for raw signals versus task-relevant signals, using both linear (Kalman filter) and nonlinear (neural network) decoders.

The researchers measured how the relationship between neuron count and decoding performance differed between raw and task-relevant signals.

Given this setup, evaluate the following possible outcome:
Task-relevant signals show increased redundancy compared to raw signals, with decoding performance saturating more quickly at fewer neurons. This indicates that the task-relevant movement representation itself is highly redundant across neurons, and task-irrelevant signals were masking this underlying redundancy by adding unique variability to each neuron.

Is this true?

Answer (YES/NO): YES